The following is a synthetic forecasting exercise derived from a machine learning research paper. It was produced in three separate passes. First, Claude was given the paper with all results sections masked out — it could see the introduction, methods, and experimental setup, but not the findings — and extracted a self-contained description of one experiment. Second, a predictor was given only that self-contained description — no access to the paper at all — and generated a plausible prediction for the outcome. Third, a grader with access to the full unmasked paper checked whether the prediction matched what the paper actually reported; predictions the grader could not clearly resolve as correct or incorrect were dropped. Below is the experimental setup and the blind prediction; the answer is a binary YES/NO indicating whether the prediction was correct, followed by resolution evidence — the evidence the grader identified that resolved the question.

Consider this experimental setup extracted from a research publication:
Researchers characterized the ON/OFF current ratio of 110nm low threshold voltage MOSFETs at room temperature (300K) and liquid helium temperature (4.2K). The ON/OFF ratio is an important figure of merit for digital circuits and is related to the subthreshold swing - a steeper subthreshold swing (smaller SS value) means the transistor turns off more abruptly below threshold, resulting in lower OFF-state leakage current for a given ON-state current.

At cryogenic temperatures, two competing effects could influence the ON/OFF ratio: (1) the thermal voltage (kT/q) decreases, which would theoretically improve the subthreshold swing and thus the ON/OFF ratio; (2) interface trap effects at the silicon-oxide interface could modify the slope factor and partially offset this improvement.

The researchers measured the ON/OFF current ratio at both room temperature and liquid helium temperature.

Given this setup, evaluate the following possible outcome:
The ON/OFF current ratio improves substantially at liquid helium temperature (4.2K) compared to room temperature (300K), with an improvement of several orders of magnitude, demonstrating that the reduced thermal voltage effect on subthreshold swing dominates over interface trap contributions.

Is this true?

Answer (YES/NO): NO